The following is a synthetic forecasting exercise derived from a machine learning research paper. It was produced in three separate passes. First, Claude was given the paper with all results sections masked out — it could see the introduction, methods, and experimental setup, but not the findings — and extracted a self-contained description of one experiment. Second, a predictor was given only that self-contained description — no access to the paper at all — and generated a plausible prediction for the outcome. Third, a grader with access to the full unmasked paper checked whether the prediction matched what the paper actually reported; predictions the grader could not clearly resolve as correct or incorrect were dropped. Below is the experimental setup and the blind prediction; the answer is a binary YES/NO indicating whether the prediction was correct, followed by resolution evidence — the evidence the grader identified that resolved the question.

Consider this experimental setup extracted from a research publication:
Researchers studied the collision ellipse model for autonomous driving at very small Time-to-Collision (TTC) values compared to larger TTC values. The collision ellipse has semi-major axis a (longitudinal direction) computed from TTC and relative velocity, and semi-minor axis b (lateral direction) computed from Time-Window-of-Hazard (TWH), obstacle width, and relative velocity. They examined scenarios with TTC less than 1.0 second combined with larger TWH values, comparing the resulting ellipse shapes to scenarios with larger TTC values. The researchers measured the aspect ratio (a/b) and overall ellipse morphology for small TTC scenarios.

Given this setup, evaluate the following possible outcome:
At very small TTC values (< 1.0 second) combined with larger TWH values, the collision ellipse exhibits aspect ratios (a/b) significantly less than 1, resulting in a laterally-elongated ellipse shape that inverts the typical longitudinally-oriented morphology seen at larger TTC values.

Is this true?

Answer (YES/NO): NO